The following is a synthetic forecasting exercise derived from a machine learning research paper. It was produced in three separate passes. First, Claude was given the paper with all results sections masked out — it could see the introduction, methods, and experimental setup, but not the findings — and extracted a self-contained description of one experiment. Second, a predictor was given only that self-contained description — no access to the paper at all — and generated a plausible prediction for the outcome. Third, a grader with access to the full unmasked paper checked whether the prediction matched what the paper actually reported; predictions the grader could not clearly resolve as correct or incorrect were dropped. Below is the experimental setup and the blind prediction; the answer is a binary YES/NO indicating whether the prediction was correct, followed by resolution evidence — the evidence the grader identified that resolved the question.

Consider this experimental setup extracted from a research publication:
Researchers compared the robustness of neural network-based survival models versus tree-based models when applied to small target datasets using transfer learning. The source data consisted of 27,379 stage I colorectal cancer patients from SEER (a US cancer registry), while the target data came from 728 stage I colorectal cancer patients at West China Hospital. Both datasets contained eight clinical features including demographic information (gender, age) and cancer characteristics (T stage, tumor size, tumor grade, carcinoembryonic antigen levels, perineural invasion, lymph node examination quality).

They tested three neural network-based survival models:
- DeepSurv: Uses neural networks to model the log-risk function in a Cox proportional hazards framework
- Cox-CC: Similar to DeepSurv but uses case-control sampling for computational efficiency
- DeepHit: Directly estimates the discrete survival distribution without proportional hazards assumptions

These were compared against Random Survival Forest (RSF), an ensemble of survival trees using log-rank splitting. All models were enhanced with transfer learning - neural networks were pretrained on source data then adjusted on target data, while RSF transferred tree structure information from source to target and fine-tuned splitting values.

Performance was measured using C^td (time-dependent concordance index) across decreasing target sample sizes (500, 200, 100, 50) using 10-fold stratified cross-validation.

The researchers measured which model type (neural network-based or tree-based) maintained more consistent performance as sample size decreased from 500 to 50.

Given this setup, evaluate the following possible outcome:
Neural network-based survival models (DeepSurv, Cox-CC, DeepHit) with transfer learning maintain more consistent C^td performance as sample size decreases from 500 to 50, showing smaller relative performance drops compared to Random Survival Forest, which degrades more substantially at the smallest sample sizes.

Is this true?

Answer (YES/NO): YES